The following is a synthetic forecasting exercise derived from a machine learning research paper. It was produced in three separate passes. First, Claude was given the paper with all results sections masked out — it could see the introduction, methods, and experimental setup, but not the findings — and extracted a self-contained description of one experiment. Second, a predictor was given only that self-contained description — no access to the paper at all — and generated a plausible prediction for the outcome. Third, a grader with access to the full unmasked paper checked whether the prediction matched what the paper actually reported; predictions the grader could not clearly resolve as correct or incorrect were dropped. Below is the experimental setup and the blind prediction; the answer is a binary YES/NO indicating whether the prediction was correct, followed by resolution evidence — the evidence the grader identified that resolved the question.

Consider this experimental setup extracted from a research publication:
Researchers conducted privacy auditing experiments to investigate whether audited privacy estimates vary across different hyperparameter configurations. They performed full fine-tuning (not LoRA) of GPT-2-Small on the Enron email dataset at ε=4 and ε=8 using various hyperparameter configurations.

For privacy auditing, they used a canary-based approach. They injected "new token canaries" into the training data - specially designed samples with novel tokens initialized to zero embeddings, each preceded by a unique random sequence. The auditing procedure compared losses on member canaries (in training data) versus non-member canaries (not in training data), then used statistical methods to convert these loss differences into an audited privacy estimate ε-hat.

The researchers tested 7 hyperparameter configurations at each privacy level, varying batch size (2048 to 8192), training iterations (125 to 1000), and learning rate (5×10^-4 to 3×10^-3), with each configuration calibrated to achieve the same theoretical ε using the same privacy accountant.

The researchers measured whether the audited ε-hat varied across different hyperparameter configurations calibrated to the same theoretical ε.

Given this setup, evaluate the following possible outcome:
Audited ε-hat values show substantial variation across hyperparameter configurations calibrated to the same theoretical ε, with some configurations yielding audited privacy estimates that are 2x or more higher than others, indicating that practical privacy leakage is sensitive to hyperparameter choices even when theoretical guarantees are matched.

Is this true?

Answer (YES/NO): NO